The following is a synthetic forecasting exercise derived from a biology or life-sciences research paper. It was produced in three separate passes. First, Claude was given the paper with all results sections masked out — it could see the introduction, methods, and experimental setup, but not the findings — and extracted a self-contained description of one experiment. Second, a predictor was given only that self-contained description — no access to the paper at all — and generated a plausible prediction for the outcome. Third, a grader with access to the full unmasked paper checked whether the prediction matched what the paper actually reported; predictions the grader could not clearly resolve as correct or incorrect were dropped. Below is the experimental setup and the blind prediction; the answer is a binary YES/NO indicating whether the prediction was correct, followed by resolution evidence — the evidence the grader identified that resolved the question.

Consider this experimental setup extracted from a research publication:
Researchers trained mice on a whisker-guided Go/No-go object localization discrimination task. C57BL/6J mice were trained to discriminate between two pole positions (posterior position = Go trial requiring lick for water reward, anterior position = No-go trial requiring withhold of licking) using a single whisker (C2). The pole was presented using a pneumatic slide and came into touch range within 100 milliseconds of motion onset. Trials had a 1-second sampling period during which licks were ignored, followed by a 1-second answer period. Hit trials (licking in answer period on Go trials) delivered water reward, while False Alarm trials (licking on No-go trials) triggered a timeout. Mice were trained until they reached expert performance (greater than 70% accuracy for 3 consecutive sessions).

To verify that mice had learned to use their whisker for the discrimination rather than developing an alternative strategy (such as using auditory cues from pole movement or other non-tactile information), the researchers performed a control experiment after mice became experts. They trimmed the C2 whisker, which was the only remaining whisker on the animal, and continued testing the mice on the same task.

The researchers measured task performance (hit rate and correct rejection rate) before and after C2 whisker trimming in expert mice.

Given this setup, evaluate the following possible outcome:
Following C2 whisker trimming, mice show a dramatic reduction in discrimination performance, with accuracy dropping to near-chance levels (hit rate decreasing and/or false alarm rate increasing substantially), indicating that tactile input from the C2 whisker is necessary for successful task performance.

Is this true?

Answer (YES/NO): YES